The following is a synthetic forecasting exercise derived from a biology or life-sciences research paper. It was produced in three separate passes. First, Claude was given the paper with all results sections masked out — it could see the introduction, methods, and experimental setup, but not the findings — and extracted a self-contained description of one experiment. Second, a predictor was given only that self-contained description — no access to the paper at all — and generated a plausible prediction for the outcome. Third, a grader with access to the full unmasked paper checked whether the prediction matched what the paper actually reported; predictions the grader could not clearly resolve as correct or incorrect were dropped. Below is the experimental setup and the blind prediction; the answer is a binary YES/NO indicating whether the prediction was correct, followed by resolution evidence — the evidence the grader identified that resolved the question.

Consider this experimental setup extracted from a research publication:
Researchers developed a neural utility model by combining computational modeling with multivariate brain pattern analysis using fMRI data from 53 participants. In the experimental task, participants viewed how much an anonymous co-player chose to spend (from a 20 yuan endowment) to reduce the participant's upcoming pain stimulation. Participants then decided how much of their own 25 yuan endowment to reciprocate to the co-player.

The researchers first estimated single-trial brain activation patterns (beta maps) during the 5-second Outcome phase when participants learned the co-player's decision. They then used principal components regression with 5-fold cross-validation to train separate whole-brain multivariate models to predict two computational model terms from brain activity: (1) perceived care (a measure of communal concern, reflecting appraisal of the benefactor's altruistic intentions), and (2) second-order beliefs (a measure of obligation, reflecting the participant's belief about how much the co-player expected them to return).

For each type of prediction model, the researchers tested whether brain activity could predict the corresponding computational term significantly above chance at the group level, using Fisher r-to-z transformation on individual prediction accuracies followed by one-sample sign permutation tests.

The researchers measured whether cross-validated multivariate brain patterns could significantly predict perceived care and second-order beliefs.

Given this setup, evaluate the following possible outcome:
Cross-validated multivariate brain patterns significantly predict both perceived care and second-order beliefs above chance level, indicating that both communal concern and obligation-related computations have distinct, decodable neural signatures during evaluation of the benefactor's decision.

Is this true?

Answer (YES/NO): YES